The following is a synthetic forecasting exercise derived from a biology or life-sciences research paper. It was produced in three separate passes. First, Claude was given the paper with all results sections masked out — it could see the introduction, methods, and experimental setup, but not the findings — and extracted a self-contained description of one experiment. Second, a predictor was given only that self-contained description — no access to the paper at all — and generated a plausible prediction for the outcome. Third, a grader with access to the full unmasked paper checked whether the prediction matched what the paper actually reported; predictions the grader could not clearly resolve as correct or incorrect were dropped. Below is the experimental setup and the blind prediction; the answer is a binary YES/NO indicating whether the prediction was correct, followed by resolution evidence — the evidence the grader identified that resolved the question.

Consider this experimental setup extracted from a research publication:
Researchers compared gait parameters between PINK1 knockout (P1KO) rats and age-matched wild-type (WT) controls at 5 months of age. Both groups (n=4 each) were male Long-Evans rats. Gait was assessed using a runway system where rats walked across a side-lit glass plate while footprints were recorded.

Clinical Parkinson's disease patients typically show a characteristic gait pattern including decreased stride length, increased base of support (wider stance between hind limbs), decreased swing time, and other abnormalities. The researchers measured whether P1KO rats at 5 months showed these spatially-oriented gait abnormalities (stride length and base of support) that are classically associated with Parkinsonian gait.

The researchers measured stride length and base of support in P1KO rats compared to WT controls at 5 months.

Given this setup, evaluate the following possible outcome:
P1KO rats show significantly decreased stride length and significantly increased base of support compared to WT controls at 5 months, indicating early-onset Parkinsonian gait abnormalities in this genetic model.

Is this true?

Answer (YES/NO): NO